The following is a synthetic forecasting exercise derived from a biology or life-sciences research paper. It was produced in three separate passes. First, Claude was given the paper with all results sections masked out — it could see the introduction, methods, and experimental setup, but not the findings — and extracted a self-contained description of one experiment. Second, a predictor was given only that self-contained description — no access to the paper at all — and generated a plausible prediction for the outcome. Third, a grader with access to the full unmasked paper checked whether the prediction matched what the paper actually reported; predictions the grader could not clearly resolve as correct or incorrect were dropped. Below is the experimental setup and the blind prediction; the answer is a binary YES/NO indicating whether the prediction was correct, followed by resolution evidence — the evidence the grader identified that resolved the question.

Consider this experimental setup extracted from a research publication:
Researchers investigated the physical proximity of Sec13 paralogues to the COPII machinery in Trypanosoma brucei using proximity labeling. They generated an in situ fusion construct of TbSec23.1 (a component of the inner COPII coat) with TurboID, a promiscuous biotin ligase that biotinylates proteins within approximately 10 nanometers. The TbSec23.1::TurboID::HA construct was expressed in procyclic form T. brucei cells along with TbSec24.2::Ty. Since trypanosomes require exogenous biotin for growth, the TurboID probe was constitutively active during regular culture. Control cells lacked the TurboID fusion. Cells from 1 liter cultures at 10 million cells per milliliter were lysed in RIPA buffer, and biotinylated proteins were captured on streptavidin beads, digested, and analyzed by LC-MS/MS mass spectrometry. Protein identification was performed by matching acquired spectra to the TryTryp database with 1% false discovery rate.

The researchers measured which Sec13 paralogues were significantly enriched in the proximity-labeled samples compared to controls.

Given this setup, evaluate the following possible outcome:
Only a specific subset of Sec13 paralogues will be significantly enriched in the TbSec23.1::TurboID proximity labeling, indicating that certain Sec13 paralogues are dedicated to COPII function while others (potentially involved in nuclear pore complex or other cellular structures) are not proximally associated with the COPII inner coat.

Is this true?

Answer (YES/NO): NO